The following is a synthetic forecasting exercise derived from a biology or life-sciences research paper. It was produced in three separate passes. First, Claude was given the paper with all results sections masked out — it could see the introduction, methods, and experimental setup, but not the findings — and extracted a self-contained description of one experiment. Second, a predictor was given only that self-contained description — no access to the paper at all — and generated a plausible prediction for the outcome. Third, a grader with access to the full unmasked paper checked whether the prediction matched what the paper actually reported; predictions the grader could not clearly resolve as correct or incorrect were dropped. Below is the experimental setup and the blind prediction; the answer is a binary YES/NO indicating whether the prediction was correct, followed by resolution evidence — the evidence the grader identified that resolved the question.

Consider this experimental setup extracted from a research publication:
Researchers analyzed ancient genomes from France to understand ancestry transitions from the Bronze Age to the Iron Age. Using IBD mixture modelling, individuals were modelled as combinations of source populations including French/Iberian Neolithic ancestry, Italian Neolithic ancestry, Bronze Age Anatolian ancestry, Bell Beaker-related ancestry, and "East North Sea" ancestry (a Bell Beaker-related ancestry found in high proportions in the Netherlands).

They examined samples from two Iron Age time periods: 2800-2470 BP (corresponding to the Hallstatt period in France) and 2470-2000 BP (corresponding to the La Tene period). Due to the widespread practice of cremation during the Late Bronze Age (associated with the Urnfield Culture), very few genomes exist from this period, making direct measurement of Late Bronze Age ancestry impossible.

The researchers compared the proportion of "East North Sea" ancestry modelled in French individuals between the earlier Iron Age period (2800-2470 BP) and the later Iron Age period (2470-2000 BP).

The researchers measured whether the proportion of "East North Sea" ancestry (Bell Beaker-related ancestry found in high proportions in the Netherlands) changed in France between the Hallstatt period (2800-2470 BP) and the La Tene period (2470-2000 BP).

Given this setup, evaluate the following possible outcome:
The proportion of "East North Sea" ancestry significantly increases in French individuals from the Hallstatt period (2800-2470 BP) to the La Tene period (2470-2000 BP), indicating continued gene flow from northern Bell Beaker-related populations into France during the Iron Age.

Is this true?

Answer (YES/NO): YES